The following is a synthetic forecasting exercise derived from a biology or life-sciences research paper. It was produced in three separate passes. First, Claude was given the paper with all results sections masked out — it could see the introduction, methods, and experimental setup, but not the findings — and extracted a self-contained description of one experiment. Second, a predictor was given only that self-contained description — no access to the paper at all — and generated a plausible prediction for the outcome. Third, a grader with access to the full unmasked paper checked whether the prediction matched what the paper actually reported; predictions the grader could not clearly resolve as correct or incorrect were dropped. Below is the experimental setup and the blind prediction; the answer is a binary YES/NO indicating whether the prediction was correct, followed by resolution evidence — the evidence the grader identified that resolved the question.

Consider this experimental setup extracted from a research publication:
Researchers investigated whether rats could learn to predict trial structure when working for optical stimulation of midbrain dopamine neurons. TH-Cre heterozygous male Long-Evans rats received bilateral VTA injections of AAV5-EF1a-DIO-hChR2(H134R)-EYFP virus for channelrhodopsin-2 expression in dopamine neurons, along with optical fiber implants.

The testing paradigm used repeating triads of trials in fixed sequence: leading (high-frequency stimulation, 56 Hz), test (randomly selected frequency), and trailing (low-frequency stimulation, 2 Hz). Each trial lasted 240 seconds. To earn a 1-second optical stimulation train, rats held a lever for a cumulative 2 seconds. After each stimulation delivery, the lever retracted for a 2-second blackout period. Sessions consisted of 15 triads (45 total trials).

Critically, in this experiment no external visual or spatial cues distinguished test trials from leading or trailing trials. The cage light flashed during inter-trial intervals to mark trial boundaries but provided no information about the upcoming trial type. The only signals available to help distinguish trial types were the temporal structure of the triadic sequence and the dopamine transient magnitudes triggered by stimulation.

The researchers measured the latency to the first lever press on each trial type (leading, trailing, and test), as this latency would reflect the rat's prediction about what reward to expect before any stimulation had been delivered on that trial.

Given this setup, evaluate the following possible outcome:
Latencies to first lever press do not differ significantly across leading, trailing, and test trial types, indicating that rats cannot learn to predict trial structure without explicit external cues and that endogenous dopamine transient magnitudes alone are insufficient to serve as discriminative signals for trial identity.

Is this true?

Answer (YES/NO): NO